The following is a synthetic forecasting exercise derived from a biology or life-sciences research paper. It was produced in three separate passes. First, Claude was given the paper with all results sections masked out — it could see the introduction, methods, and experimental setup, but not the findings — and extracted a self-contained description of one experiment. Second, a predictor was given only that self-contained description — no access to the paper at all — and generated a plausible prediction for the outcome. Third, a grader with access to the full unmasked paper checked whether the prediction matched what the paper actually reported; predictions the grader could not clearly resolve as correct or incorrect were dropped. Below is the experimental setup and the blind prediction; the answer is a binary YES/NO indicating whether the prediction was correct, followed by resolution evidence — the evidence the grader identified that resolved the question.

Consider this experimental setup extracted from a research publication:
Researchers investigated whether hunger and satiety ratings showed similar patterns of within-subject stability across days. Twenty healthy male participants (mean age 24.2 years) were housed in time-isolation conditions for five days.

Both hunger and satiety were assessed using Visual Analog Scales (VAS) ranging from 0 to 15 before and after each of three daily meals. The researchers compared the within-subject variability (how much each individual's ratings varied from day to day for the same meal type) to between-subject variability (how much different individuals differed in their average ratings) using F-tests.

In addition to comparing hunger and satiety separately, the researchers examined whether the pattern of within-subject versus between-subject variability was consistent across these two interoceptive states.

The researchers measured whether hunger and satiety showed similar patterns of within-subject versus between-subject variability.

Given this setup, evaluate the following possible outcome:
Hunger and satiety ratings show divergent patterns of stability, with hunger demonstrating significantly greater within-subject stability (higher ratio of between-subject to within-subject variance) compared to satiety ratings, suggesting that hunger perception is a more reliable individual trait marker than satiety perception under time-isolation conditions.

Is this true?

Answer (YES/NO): NO